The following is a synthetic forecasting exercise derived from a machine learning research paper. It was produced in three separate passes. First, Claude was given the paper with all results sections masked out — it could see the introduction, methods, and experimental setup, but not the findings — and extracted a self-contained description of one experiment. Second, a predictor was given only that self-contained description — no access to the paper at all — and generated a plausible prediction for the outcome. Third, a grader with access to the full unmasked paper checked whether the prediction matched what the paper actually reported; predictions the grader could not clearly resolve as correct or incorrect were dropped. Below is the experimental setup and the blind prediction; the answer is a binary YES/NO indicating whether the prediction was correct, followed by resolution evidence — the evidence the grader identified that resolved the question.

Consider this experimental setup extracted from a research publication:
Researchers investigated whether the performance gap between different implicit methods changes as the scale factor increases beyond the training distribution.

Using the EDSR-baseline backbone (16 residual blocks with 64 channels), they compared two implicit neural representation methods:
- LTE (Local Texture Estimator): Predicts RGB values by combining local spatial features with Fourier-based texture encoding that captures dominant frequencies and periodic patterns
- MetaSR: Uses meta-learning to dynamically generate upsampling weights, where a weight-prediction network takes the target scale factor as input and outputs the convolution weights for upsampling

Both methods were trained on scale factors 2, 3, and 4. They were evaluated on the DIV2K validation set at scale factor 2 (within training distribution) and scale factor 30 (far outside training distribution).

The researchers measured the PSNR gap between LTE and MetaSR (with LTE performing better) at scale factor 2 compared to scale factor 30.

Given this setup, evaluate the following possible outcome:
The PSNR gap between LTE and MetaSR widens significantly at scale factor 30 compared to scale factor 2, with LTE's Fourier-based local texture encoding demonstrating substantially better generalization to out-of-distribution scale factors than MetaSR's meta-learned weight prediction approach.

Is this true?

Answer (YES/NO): NO